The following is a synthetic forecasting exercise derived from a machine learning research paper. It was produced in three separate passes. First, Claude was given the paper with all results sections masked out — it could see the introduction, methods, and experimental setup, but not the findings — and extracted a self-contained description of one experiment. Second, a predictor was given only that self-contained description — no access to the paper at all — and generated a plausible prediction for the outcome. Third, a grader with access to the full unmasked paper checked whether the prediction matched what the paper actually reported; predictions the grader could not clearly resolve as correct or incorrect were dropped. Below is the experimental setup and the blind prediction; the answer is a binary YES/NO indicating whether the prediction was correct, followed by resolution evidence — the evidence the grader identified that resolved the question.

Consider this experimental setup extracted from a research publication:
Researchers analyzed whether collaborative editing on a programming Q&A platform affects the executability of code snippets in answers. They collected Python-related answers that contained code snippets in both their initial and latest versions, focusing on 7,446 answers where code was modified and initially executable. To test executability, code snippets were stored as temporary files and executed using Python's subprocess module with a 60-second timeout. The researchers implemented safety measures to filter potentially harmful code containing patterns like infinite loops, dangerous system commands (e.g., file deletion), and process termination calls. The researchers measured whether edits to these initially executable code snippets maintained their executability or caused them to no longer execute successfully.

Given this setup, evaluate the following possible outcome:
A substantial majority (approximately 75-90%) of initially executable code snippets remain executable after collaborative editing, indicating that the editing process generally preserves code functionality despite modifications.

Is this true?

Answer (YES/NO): NO